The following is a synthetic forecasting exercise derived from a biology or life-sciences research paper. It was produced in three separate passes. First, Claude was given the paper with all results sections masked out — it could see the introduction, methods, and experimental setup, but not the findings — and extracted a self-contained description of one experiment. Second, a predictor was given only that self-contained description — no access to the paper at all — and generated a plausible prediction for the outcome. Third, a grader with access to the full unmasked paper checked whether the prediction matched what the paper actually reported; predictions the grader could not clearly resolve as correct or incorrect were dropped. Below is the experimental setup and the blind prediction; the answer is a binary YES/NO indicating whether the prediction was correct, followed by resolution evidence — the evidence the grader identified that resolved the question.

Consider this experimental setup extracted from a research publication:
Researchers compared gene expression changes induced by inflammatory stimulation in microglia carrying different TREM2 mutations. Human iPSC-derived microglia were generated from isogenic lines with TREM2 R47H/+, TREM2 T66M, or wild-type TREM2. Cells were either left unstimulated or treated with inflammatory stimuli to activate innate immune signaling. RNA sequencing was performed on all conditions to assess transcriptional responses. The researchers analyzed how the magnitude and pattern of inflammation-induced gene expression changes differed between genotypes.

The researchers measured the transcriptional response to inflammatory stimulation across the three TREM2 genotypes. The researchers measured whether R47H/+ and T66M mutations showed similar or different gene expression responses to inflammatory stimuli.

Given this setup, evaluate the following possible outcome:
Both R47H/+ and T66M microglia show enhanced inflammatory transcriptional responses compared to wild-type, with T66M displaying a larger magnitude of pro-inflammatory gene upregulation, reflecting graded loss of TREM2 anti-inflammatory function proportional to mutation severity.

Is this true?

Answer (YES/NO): NO